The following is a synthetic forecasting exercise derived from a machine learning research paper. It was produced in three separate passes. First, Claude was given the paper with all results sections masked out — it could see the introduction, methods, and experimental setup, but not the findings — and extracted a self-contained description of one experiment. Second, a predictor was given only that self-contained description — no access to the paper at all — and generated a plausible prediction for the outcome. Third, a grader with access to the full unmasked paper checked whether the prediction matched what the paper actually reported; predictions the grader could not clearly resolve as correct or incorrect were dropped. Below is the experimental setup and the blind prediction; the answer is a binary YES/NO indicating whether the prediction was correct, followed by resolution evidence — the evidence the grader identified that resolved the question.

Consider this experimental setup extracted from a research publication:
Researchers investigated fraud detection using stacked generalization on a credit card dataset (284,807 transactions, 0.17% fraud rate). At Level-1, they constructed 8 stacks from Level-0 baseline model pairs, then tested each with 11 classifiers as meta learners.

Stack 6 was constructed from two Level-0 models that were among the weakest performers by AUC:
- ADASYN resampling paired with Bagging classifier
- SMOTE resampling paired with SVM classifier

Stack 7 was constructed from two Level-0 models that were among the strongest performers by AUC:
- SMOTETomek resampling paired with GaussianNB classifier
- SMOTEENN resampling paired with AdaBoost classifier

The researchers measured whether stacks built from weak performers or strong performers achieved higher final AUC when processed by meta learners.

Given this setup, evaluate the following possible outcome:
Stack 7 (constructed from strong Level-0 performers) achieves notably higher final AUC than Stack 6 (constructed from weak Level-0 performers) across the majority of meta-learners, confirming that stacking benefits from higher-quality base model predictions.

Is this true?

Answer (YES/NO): NO